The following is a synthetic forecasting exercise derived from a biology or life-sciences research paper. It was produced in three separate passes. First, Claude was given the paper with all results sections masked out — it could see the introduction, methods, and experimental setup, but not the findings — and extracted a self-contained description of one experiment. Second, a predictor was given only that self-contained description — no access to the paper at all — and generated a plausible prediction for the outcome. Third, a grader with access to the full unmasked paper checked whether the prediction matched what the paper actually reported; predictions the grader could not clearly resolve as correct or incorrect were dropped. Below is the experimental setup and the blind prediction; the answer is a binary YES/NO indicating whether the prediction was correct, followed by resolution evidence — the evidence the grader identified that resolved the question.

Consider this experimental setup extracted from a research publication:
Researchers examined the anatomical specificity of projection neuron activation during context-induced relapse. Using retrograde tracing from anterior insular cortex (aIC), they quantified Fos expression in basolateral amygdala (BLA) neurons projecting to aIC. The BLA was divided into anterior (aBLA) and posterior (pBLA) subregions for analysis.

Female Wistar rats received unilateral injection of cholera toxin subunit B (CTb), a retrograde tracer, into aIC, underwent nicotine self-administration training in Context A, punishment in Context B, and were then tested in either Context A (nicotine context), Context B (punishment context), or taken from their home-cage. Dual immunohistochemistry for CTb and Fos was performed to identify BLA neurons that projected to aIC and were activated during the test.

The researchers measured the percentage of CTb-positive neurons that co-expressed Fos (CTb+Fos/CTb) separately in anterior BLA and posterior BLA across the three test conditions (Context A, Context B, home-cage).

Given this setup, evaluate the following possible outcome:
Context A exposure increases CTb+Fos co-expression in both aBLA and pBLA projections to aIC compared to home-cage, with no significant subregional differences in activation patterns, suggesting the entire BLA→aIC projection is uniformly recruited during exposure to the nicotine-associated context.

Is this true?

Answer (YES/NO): NO